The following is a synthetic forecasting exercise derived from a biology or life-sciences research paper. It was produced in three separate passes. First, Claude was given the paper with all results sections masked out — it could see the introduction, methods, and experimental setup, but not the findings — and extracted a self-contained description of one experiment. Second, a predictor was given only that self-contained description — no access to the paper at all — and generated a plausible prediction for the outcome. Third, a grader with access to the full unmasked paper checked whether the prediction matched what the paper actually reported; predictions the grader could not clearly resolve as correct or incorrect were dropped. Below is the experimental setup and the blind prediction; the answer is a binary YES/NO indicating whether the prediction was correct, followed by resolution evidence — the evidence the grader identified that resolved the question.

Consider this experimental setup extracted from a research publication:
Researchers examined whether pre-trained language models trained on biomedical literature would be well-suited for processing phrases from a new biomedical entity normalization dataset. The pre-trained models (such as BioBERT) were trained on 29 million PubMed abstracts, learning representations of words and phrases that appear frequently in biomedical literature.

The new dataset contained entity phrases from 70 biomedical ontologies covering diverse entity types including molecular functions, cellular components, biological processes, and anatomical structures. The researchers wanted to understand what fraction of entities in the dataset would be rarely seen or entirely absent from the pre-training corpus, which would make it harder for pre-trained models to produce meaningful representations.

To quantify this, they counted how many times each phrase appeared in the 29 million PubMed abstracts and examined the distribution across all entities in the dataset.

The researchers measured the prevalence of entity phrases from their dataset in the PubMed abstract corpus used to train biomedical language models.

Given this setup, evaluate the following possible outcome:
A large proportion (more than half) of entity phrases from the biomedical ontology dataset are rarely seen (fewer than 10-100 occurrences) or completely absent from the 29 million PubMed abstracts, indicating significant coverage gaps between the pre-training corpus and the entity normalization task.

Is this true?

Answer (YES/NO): YES